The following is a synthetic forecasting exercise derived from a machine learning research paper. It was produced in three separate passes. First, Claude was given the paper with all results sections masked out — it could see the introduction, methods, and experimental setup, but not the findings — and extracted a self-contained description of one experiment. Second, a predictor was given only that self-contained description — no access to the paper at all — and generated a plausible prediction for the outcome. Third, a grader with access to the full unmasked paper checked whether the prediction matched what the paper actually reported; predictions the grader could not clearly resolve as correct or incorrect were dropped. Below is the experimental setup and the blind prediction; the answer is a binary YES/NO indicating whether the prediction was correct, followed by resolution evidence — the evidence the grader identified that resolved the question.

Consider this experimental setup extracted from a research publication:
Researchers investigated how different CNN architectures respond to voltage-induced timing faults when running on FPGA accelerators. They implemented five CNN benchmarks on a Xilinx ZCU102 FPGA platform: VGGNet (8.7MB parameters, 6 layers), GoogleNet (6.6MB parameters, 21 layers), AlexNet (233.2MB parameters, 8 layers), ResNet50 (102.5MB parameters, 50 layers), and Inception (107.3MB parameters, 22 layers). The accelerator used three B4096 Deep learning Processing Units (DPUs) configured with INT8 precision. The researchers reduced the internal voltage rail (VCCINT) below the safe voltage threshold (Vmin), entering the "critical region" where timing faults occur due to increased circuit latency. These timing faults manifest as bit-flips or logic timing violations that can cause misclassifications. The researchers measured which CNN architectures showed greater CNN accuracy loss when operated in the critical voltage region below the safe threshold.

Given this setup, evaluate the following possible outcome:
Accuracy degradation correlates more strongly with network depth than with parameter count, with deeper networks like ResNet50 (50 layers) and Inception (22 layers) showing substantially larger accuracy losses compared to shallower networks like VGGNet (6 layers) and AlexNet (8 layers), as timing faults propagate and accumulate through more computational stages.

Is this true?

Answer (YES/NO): NO